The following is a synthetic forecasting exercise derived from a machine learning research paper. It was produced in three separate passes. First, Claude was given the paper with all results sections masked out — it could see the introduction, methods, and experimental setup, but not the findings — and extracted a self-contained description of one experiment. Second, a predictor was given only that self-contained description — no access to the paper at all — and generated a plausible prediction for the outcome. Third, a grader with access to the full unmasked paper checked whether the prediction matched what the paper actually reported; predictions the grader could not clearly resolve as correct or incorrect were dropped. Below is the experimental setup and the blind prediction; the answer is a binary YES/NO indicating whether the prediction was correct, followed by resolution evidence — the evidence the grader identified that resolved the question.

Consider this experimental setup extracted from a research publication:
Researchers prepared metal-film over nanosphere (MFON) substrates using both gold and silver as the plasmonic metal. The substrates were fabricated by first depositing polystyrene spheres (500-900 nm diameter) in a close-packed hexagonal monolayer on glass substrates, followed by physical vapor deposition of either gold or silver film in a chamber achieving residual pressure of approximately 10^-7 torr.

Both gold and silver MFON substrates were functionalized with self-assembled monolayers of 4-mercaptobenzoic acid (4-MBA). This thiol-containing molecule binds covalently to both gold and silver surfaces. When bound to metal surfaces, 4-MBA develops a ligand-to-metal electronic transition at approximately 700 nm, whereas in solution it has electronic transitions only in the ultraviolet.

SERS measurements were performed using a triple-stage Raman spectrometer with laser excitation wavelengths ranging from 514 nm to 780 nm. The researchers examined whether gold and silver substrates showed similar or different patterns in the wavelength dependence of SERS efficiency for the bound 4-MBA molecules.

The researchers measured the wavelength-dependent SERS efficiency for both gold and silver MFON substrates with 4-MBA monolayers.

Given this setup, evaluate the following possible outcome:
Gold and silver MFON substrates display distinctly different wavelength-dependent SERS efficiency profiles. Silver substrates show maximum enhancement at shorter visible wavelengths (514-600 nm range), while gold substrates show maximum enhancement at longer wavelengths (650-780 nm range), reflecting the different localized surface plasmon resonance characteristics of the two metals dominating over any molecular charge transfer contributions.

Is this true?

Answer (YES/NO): NO